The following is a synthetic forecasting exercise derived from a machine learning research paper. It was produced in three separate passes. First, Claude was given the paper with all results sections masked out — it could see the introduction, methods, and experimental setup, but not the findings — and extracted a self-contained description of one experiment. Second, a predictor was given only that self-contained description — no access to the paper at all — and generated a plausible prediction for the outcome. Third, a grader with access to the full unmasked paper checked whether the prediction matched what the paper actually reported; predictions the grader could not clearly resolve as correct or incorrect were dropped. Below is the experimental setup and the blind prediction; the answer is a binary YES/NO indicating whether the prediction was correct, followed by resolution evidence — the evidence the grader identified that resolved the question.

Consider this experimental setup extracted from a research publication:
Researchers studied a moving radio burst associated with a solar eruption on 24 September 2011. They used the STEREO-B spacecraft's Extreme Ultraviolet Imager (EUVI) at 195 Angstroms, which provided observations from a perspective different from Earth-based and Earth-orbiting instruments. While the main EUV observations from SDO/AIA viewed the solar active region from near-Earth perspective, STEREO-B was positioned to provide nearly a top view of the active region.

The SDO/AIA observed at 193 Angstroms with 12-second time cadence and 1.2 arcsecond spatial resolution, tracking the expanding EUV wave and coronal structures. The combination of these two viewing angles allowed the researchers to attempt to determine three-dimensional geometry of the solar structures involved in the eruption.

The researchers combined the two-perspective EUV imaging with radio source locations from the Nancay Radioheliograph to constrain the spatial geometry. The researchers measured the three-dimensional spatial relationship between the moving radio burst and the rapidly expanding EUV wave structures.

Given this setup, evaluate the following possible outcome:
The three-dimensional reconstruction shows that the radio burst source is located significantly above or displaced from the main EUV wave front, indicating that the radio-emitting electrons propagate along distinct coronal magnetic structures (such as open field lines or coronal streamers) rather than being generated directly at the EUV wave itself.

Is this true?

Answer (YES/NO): NO